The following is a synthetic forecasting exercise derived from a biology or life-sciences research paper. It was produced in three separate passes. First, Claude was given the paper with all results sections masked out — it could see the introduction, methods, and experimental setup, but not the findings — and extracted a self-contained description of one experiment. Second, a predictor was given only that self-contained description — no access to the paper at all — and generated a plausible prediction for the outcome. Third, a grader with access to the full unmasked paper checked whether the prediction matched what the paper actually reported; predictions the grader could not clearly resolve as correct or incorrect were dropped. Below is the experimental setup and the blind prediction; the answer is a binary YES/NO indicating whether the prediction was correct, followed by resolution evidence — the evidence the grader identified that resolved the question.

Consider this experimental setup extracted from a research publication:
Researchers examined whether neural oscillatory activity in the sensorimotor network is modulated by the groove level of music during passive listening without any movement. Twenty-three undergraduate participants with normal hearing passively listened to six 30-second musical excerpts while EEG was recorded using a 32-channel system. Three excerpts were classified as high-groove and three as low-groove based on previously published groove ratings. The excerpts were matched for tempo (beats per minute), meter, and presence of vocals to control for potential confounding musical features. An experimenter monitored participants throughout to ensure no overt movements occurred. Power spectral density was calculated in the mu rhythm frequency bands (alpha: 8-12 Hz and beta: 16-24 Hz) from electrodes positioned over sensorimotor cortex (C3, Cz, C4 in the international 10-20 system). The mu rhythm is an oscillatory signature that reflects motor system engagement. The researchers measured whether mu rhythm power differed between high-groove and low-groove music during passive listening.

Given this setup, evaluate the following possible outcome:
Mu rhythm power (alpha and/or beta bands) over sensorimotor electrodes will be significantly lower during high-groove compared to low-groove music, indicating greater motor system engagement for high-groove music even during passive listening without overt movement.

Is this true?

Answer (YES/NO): YES